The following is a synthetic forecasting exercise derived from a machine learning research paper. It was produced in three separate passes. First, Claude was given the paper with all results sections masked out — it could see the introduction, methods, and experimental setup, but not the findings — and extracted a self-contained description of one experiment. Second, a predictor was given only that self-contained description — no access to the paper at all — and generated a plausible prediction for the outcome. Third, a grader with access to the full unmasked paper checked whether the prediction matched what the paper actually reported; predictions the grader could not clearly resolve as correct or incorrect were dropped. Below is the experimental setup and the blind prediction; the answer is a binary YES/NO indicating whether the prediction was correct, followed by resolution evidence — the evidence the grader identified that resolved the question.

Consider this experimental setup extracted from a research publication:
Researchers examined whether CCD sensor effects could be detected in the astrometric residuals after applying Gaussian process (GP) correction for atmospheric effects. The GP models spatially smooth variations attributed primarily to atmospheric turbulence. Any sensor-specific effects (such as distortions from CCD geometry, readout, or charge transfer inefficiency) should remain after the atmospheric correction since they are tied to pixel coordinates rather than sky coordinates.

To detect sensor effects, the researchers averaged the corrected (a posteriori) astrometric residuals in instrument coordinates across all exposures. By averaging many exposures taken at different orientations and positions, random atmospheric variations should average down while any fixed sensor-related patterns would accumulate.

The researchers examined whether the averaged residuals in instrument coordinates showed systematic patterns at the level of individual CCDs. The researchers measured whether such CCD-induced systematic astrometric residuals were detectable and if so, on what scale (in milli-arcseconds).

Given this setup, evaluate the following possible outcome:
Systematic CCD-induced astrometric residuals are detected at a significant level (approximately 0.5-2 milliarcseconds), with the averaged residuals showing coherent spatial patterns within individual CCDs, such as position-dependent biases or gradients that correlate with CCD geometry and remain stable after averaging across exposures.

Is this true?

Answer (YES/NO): NO